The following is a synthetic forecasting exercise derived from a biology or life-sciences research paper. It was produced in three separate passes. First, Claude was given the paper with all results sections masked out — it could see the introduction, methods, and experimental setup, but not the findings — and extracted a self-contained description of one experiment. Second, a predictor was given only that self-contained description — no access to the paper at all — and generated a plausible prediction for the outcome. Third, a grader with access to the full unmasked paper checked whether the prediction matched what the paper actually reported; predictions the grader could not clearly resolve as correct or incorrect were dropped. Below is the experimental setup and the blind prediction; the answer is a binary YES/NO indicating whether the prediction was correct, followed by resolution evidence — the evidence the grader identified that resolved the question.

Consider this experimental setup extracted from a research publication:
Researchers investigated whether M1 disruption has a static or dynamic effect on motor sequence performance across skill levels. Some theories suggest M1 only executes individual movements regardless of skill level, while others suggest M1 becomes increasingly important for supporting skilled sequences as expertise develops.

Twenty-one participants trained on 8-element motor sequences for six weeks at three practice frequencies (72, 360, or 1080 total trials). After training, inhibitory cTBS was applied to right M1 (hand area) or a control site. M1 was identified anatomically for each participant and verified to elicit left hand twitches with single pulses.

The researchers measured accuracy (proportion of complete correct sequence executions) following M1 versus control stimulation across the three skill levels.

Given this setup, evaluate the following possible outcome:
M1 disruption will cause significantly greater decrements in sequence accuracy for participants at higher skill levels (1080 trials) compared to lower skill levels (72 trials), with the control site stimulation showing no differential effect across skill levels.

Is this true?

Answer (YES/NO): NO